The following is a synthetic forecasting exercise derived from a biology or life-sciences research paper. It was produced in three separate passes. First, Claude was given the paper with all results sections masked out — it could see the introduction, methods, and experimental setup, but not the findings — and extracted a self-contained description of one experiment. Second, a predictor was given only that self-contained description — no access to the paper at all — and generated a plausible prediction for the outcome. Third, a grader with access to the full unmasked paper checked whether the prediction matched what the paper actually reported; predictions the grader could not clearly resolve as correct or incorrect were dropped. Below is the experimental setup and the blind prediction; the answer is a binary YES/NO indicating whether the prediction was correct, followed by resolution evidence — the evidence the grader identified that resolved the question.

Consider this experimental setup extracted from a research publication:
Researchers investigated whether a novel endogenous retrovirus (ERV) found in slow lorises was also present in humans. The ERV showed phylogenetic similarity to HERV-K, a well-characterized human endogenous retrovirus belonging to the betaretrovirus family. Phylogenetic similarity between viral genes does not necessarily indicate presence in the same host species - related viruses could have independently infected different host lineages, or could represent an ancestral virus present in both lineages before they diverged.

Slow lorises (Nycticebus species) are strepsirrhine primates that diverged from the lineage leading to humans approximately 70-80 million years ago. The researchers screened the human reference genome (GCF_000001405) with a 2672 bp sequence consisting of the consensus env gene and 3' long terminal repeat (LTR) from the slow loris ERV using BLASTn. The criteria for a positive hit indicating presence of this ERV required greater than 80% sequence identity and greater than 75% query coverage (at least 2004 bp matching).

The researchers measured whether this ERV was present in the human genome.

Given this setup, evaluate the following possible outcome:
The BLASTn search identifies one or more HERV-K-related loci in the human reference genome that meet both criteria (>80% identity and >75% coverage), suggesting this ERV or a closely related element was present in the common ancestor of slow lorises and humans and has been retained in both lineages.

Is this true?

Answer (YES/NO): NO